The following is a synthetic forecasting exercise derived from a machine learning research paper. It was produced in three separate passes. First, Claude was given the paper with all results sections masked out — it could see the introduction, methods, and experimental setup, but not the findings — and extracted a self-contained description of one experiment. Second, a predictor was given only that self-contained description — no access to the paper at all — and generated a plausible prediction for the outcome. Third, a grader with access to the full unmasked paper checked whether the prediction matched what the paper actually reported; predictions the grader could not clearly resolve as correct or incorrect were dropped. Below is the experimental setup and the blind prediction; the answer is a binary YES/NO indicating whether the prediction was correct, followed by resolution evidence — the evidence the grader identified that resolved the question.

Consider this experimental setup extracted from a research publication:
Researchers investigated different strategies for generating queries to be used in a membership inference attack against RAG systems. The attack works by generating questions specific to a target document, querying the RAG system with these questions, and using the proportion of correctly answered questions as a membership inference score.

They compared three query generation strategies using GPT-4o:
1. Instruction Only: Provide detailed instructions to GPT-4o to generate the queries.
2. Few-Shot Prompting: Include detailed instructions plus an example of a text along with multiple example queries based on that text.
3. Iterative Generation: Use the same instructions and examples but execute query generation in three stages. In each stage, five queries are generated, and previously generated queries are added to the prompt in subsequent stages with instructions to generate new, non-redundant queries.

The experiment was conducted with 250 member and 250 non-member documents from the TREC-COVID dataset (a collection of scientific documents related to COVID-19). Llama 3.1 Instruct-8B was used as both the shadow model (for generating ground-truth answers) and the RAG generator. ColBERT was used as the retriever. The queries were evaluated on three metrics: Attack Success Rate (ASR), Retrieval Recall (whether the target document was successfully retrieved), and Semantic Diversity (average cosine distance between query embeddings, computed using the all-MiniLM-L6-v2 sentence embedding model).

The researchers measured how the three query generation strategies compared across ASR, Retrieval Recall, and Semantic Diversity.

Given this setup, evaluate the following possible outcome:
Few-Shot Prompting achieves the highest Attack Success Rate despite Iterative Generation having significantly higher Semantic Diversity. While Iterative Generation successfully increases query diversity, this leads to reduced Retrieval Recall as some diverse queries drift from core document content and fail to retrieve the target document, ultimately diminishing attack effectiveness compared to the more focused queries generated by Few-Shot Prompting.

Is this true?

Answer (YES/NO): NO